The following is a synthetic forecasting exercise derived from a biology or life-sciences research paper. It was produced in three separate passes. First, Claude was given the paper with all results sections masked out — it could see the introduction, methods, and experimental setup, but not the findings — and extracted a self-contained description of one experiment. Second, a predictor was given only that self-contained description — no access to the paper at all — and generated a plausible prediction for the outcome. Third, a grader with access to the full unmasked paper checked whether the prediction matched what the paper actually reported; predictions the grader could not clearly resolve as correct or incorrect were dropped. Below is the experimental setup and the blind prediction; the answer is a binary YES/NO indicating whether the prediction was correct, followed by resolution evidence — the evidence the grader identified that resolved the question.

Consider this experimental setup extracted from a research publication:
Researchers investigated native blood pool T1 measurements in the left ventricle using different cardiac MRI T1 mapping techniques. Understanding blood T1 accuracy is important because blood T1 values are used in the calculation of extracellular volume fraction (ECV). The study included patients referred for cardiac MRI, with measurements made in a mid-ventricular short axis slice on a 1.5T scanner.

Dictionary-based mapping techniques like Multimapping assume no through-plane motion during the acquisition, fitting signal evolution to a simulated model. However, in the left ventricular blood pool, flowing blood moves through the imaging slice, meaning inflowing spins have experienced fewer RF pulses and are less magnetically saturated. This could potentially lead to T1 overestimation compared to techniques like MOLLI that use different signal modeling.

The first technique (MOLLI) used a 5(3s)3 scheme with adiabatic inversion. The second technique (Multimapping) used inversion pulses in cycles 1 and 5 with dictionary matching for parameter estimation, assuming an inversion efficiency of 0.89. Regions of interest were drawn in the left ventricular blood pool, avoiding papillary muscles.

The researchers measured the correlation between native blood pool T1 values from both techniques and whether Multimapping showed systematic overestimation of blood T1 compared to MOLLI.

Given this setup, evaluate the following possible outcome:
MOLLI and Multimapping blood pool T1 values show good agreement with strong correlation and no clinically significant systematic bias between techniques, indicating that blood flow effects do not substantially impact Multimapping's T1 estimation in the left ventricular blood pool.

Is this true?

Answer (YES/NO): NO